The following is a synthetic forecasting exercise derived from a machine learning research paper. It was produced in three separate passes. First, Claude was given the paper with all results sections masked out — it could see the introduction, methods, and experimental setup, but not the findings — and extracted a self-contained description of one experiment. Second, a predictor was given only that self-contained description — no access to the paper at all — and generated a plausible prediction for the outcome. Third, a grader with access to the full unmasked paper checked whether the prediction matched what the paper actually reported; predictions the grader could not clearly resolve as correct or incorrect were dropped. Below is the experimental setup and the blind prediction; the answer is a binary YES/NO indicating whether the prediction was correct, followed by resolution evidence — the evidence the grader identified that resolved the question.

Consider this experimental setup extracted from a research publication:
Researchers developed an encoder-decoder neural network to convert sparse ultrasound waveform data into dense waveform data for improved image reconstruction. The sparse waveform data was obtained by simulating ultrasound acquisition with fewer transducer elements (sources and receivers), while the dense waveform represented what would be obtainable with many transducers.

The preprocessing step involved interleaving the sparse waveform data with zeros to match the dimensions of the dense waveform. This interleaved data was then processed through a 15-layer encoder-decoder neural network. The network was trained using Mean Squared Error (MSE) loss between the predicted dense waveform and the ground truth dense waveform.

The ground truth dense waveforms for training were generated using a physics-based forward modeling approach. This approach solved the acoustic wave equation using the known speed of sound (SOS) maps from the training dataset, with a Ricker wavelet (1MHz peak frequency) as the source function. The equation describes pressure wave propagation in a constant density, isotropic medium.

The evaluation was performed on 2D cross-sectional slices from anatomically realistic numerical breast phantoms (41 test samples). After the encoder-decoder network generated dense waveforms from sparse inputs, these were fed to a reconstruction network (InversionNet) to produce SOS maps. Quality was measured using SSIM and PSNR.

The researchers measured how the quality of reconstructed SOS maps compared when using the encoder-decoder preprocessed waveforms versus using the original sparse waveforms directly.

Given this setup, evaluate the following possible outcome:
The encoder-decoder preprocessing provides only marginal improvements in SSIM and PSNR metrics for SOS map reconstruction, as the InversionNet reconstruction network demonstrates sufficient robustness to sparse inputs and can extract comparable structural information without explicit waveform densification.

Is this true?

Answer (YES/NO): NO